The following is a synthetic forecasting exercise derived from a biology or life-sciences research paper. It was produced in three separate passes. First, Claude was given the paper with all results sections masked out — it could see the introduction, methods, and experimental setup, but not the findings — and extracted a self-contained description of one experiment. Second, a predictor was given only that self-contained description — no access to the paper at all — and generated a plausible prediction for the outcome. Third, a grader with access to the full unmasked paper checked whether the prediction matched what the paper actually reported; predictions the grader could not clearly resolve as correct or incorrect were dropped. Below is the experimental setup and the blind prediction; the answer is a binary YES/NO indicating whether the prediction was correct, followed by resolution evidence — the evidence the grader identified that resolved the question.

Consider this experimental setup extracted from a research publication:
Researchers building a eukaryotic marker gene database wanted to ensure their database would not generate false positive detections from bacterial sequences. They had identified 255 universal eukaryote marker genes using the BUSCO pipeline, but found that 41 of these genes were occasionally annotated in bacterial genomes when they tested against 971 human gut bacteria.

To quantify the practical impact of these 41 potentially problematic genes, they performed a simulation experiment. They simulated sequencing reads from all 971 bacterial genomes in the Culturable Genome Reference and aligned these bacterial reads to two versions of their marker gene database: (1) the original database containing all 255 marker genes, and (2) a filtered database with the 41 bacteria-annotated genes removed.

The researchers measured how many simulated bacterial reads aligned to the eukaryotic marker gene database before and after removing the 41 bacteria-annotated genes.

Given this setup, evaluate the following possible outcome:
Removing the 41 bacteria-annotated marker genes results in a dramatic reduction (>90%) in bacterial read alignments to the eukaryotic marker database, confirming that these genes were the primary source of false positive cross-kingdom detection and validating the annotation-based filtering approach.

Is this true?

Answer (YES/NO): YES